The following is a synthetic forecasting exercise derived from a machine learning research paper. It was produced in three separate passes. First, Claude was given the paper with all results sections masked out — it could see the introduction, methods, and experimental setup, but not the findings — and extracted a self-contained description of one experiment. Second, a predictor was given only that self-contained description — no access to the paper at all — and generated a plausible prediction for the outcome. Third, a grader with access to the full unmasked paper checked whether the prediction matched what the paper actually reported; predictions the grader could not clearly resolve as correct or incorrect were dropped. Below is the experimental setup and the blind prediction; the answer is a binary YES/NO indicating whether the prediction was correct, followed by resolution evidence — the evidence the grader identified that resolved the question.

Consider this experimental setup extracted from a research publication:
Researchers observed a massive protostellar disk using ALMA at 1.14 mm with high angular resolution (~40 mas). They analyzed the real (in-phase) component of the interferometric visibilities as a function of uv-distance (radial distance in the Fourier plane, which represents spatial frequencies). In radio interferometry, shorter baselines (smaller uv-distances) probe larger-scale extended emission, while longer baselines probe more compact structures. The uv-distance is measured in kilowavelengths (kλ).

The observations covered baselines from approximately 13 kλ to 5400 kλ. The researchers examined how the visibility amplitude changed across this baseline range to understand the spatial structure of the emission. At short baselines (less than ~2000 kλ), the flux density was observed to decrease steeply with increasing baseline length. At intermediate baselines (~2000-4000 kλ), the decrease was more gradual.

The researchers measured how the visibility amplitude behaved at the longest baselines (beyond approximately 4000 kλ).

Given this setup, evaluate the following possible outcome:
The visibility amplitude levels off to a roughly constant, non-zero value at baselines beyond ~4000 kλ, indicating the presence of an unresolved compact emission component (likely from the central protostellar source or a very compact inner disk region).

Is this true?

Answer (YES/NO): YES